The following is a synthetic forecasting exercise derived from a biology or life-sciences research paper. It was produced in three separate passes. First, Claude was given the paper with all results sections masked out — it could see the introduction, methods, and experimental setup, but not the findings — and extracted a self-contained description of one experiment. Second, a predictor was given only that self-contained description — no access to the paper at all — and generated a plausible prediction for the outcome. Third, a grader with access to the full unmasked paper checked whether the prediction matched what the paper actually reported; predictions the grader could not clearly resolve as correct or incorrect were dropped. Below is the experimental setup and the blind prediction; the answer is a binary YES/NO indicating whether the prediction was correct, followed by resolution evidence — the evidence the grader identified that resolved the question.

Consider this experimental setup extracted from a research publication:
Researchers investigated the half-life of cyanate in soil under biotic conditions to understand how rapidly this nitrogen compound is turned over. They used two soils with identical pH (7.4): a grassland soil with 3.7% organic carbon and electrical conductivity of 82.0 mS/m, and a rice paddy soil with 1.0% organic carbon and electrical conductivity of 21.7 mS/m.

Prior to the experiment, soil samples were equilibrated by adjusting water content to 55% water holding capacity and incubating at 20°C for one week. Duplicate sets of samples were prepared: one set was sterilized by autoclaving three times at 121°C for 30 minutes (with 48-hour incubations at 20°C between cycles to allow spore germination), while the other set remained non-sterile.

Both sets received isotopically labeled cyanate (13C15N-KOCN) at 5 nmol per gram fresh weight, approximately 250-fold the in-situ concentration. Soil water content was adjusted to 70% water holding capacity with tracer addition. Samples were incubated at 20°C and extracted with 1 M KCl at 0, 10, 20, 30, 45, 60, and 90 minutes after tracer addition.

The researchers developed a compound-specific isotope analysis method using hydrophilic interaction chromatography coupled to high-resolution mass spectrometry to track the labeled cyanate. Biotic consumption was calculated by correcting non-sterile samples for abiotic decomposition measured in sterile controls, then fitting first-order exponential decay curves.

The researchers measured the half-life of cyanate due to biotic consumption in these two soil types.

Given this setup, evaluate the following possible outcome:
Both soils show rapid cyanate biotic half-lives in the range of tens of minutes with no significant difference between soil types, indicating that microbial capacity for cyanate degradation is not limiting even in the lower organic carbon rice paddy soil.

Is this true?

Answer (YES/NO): NO